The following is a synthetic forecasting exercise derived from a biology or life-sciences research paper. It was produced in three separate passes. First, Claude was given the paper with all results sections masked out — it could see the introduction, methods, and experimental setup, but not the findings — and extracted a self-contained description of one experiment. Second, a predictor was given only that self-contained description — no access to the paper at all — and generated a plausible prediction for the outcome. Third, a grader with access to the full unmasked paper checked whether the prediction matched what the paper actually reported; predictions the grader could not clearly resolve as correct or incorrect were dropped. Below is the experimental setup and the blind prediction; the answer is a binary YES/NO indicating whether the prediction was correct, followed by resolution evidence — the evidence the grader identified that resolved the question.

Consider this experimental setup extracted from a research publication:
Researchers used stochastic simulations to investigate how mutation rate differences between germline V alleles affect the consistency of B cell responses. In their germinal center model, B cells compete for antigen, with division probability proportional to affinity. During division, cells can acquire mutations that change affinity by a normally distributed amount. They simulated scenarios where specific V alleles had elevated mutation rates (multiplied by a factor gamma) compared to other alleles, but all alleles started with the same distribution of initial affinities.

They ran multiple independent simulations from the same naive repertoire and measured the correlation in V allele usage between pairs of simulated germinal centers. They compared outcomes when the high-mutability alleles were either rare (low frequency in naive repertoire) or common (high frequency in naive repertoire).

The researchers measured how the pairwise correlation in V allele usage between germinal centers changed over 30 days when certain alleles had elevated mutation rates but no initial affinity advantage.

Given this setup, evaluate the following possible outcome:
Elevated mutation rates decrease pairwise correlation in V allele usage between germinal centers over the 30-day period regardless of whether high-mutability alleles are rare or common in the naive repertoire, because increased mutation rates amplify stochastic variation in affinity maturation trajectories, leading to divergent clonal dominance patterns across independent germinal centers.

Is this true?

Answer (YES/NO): NO